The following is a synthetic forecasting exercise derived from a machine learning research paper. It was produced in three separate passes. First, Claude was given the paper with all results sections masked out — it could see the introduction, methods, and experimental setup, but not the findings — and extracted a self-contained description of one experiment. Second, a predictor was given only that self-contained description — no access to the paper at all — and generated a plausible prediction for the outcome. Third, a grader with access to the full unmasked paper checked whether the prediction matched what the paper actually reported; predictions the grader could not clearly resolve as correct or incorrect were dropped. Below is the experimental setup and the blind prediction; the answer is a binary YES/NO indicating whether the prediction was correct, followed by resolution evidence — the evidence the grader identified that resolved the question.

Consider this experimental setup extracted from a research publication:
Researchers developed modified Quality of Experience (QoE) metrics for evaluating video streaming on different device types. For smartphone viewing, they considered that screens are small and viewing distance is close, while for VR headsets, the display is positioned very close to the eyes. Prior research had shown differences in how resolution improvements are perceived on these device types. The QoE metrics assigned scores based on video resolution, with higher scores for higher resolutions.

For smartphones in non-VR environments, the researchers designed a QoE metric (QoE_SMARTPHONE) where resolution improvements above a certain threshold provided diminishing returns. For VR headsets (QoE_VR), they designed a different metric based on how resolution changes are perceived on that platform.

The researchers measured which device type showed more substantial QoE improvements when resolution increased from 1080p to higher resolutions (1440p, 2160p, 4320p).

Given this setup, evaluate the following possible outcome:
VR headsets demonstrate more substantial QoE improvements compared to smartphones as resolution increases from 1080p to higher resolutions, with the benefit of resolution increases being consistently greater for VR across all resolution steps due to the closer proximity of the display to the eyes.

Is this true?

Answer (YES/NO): YES